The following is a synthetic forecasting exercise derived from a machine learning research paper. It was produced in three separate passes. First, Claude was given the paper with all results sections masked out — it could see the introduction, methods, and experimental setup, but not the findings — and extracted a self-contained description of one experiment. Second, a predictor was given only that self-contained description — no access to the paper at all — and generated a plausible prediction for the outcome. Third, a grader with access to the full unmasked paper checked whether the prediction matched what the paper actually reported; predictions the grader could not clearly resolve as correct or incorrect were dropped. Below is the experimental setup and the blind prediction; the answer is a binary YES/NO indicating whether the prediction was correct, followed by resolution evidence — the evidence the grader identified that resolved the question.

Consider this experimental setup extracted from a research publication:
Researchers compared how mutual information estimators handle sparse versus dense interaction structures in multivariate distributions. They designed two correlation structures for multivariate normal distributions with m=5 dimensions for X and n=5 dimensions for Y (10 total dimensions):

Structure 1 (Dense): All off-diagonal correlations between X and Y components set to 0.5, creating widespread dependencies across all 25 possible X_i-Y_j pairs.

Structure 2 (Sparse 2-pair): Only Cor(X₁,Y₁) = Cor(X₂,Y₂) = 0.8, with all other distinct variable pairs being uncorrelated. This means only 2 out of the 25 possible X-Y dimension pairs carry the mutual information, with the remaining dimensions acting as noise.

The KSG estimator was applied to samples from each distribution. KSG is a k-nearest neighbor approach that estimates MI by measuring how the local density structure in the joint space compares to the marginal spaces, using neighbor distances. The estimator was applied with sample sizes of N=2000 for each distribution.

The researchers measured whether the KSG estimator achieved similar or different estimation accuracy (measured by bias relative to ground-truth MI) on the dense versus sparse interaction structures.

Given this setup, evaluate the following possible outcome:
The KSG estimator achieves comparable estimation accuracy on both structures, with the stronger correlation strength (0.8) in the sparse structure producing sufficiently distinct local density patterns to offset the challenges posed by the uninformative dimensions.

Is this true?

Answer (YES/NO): NO